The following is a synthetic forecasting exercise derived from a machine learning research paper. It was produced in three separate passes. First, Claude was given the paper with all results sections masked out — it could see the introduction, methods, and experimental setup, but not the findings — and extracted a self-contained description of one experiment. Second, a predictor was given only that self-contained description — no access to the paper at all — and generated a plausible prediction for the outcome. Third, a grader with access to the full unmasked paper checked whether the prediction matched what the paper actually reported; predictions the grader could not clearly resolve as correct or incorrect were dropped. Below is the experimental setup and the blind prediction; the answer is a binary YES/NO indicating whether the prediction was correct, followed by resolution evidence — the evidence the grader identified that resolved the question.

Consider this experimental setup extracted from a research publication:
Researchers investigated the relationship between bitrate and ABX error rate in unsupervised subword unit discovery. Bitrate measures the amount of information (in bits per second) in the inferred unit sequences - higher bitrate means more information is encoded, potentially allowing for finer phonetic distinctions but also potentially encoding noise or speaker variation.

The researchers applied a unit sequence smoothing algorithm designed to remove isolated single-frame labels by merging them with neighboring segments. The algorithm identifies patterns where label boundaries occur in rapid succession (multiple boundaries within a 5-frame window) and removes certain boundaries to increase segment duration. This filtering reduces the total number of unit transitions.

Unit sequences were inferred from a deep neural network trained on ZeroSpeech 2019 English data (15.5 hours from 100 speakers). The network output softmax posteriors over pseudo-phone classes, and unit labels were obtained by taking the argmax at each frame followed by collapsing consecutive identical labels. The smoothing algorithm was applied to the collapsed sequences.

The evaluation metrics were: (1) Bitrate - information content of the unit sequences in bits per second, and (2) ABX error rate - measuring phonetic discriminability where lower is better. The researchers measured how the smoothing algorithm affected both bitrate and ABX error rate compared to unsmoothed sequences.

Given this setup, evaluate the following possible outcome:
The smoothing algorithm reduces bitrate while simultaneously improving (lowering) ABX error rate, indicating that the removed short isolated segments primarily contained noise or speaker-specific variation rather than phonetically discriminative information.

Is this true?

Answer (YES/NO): NO